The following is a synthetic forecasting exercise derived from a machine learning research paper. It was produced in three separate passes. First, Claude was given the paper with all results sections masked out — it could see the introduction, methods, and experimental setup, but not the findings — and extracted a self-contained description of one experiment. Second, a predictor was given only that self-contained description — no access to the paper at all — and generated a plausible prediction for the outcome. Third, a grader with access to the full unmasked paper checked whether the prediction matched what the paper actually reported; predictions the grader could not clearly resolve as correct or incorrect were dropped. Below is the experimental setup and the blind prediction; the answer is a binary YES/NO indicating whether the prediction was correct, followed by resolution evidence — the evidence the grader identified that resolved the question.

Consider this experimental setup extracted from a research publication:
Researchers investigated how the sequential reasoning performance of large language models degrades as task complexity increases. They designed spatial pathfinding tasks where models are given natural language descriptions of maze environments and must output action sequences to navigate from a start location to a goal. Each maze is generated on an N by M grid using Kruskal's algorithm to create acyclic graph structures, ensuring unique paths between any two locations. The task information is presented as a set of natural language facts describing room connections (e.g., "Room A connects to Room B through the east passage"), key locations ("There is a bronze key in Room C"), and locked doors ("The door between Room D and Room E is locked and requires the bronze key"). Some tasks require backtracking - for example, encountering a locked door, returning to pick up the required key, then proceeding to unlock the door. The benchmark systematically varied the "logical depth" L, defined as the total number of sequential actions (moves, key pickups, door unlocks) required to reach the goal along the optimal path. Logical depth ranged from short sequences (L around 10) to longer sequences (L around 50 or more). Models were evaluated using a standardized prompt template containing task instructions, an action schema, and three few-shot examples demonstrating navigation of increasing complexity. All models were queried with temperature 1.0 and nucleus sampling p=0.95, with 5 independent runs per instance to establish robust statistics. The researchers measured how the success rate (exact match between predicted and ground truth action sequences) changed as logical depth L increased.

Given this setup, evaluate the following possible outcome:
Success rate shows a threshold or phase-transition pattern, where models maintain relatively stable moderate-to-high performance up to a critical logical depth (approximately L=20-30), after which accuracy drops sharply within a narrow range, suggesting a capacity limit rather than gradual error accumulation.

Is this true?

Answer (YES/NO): NO